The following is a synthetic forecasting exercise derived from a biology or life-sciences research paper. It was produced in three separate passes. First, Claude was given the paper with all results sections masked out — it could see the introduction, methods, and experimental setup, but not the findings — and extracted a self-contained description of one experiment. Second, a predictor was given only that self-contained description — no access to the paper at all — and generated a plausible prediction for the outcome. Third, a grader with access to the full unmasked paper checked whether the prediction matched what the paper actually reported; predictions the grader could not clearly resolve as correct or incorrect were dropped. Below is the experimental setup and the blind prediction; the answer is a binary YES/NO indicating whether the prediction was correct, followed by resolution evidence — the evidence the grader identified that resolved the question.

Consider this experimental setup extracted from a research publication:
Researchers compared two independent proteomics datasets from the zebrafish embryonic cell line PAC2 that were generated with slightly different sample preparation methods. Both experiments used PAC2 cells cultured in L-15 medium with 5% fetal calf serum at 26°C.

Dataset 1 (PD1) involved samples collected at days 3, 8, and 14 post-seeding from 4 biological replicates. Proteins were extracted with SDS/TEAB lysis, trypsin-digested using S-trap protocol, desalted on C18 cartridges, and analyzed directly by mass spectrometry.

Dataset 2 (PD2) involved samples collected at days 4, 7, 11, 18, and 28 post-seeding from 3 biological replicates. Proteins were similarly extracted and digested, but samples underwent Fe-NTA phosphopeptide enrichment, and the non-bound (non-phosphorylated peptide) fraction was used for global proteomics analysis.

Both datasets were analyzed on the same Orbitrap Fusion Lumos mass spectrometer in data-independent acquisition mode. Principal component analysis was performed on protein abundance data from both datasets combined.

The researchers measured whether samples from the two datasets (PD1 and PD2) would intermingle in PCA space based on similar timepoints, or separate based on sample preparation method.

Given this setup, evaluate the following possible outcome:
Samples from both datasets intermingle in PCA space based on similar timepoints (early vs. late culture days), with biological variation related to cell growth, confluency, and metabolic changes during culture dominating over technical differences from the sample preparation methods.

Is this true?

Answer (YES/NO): NO